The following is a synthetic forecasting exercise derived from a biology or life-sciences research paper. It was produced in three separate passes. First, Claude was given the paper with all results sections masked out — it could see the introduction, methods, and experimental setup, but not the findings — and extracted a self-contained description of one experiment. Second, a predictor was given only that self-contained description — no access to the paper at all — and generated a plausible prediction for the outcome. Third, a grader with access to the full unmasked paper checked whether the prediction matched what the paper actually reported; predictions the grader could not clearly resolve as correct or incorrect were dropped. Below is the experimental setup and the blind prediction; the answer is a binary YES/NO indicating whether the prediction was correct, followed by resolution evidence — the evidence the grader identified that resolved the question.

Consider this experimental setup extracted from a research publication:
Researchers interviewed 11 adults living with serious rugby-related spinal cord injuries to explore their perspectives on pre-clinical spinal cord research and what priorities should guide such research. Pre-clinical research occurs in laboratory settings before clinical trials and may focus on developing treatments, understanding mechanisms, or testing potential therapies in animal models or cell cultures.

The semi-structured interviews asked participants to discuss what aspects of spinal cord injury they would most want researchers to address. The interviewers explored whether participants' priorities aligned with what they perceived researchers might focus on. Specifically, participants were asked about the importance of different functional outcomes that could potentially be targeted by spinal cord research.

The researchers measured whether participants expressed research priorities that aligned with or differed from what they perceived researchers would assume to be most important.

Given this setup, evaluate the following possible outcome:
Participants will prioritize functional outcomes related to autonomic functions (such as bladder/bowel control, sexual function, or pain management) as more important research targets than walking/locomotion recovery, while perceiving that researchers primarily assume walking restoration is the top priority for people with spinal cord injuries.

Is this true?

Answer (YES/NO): YES